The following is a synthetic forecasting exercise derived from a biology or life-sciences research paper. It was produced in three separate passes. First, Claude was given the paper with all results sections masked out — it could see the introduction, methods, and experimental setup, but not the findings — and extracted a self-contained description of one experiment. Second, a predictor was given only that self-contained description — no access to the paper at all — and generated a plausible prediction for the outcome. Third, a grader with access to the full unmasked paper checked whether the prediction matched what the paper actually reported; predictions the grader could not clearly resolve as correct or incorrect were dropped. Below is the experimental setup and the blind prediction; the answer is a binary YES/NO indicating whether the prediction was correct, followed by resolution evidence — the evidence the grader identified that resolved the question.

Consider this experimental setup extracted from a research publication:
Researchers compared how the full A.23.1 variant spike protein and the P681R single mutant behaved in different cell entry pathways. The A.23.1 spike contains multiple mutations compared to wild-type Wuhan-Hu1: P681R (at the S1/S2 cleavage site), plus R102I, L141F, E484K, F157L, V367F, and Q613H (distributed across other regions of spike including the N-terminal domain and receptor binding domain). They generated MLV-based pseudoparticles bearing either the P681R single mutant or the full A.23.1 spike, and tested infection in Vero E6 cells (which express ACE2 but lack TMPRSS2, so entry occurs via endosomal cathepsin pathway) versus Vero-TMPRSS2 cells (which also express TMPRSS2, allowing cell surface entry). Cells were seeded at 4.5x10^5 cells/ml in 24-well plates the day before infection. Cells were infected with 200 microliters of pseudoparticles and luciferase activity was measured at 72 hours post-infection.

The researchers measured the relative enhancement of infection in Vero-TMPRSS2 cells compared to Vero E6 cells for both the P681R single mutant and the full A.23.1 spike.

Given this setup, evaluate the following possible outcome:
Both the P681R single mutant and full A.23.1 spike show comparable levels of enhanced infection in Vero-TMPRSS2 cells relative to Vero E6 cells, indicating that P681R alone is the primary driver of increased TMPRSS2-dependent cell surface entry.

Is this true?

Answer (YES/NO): NO